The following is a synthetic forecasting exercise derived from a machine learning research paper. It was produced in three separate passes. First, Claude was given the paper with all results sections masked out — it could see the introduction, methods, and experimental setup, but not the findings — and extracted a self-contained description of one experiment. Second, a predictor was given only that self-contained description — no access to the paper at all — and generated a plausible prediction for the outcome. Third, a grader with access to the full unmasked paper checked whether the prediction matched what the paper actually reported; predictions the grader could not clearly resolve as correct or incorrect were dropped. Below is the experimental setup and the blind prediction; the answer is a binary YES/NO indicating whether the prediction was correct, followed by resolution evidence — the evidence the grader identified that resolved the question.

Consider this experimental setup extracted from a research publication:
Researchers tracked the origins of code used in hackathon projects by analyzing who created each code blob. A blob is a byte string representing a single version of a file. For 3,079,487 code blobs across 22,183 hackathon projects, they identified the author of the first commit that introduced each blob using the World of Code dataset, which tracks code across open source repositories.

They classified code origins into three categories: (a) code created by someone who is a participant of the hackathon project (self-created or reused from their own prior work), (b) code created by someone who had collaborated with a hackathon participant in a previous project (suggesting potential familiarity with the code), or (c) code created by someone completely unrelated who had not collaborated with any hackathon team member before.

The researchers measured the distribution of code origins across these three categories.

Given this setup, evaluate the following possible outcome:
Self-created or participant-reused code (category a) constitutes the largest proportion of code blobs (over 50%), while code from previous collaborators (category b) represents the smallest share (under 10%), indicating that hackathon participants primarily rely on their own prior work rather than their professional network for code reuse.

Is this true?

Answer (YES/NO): NO